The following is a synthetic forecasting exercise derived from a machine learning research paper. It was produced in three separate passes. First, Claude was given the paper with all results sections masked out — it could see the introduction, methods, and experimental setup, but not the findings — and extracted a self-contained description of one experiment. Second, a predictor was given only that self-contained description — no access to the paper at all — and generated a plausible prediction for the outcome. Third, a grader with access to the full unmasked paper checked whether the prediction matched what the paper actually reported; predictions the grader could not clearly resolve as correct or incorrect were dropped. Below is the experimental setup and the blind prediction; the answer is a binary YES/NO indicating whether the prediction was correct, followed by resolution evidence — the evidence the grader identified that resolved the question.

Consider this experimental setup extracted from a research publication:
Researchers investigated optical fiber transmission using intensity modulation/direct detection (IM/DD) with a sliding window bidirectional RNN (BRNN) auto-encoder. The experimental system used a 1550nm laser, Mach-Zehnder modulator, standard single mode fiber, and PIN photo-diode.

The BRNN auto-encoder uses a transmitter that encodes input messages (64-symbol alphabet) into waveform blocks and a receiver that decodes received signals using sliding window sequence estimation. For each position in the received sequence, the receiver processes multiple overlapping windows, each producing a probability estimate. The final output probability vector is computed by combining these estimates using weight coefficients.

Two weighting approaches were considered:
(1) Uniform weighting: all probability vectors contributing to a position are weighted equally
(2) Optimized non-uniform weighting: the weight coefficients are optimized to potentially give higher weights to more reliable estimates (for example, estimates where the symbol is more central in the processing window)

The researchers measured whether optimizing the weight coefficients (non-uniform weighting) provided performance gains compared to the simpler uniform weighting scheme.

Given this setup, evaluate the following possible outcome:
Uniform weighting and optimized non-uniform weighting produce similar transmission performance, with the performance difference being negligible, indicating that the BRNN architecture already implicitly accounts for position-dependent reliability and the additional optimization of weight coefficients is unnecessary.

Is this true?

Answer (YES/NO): NO